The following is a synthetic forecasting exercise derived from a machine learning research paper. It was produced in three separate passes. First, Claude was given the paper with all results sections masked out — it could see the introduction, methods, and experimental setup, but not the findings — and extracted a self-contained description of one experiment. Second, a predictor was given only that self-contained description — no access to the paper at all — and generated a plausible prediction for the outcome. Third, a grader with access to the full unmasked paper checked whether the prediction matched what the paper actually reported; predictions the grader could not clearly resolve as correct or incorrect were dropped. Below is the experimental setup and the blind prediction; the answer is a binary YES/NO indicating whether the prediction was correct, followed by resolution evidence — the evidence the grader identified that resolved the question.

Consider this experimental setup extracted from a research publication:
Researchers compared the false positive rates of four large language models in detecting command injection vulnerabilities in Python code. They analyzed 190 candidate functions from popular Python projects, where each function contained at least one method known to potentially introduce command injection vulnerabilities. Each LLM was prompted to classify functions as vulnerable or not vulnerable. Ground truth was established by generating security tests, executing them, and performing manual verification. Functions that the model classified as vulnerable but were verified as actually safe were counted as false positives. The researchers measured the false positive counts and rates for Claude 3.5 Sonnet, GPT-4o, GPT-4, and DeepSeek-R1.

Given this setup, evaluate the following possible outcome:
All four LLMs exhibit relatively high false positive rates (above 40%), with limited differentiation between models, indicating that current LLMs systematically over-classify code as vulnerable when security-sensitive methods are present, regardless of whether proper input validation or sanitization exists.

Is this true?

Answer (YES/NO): NO